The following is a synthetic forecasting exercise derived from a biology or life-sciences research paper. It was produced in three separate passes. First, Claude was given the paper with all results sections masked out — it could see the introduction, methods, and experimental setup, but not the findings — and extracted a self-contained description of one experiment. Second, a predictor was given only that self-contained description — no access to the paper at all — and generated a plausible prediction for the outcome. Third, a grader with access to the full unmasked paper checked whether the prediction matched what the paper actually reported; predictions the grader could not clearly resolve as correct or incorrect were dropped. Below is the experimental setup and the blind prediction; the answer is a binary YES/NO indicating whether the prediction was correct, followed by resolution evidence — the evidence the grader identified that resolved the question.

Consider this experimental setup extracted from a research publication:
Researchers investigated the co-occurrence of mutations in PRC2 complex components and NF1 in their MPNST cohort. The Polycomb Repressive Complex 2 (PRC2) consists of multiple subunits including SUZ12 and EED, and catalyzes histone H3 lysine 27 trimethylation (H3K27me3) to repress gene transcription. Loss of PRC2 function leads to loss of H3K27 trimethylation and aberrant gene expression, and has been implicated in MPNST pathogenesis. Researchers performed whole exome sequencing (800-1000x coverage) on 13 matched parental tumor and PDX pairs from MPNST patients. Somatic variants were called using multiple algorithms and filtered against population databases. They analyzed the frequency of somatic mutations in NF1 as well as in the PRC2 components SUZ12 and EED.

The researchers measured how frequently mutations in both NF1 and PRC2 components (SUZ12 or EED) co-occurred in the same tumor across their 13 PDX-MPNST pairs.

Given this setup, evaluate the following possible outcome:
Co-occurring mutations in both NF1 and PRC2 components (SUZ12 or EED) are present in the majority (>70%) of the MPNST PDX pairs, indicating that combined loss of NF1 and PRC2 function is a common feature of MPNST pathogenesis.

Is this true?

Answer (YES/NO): NO